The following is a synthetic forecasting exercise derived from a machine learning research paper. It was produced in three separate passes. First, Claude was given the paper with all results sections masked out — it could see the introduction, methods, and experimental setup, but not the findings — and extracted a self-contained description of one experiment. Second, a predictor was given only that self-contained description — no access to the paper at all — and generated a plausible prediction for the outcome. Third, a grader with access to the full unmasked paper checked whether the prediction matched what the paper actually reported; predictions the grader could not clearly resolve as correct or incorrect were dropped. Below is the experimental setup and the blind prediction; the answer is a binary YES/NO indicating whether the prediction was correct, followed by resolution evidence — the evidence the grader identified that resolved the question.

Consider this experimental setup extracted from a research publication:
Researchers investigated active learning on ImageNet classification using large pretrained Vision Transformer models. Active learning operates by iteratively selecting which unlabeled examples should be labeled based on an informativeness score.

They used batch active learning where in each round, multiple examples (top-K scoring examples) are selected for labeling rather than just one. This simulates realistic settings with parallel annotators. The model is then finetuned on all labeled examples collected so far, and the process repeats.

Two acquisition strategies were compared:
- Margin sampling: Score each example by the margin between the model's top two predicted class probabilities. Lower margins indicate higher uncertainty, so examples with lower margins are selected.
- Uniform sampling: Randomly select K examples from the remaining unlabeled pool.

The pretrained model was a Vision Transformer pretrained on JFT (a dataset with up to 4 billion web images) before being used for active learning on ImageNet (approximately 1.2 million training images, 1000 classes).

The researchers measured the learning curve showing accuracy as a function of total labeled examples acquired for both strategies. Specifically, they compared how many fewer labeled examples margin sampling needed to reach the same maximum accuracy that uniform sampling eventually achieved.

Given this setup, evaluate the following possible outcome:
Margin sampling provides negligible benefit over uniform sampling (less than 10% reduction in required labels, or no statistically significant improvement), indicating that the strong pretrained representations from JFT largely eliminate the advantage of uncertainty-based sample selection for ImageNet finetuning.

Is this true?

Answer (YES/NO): NO